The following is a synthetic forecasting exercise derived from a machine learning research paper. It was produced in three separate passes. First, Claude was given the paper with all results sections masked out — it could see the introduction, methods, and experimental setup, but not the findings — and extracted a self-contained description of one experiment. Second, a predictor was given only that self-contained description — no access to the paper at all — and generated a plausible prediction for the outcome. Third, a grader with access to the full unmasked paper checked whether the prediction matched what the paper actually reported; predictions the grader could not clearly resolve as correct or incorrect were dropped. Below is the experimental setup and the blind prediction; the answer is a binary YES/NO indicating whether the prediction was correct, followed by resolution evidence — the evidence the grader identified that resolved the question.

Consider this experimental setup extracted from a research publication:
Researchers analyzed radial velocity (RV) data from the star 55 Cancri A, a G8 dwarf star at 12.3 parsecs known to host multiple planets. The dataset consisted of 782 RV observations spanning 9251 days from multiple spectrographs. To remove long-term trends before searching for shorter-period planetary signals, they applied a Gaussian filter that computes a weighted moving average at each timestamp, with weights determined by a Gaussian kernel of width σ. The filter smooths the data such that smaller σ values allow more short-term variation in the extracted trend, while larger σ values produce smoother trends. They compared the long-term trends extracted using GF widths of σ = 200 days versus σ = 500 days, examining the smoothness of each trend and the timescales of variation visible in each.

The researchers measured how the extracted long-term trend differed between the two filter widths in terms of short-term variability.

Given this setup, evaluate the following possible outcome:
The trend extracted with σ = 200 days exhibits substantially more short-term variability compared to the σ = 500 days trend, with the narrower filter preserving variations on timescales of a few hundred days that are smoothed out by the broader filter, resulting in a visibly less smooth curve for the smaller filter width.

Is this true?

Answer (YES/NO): YES